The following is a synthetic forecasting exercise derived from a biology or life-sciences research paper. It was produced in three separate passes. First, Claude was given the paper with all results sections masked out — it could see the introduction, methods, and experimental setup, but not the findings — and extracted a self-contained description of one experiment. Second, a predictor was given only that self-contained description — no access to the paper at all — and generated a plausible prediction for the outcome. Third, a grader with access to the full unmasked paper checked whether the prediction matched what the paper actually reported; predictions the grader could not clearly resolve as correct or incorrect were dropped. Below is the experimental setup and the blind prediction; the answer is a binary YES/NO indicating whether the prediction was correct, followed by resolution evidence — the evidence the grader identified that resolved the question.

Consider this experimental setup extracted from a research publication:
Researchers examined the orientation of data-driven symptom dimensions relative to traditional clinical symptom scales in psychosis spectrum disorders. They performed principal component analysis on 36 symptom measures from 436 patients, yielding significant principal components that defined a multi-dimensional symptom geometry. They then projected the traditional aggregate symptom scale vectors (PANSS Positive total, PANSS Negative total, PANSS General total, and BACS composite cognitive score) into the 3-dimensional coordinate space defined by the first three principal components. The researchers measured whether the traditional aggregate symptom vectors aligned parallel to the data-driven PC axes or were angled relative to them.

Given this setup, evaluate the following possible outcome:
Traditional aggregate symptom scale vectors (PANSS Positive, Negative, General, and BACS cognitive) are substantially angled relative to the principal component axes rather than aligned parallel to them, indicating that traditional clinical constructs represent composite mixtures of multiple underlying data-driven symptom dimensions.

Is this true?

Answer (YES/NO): YES